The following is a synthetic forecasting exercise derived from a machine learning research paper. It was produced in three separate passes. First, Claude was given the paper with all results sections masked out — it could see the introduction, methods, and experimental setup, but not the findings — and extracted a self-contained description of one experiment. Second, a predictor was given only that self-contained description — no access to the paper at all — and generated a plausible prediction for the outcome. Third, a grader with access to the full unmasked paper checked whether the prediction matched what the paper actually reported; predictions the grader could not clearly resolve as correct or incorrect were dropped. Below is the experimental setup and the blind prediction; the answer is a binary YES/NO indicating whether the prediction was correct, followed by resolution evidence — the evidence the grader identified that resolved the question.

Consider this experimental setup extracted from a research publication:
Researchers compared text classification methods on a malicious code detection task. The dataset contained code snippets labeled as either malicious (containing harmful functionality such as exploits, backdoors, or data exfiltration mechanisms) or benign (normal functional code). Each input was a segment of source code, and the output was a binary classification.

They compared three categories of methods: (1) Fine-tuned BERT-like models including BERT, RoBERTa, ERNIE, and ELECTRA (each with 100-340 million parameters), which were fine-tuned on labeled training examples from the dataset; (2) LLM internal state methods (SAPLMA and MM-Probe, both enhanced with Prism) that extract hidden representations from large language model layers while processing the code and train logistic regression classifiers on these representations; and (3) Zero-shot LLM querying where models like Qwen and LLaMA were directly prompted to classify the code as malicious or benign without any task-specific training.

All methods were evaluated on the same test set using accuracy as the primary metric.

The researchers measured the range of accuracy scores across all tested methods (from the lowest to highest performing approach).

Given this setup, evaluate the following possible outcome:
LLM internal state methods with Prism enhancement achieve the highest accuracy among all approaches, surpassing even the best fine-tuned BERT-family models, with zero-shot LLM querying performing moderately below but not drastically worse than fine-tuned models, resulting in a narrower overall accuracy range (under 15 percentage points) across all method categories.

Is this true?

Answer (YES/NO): NO